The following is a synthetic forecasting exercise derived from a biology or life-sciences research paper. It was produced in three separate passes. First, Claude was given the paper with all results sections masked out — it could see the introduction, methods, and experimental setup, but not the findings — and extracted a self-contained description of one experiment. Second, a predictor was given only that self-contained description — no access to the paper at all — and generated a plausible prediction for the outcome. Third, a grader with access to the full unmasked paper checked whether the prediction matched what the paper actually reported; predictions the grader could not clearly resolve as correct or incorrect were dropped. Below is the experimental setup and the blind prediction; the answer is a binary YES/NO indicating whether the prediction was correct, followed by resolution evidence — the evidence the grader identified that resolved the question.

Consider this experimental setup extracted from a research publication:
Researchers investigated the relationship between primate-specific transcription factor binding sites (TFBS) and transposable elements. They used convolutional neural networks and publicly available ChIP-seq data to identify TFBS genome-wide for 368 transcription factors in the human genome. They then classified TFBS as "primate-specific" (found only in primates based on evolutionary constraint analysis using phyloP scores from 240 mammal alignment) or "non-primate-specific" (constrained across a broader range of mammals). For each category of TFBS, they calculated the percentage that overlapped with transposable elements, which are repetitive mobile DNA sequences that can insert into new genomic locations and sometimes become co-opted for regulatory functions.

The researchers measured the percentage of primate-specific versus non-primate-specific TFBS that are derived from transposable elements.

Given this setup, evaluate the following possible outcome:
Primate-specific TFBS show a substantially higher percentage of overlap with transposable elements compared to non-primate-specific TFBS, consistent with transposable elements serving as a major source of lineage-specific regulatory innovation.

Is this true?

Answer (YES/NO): YES